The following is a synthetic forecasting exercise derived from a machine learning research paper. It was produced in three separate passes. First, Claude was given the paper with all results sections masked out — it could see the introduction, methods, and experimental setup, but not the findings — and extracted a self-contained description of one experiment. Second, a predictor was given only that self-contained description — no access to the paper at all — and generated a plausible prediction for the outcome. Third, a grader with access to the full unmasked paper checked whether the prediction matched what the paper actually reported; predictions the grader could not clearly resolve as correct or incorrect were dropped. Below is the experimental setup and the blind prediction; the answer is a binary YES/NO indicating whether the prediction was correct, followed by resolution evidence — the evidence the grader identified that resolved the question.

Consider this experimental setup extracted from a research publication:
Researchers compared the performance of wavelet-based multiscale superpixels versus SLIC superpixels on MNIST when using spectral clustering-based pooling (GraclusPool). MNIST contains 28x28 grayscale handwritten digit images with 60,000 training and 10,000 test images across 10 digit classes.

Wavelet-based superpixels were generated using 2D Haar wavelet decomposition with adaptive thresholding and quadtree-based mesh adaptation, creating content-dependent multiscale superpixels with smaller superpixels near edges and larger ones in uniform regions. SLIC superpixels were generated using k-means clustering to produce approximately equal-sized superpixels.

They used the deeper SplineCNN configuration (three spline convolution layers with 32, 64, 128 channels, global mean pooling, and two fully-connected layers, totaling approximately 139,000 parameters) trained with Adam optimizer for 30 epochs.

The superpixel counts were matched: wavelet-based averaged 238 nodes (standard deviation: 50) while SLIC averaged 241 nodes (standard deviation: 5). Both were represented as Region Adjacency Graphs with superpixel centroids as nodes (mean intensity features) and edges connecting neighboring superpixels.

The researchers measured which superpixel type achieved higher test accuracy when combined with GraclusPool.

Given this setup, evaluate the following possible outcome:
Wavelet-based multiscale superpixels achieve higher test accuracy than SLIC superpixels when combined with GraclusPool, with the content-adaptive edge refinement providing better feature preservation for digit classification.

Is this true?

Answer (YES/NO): NO